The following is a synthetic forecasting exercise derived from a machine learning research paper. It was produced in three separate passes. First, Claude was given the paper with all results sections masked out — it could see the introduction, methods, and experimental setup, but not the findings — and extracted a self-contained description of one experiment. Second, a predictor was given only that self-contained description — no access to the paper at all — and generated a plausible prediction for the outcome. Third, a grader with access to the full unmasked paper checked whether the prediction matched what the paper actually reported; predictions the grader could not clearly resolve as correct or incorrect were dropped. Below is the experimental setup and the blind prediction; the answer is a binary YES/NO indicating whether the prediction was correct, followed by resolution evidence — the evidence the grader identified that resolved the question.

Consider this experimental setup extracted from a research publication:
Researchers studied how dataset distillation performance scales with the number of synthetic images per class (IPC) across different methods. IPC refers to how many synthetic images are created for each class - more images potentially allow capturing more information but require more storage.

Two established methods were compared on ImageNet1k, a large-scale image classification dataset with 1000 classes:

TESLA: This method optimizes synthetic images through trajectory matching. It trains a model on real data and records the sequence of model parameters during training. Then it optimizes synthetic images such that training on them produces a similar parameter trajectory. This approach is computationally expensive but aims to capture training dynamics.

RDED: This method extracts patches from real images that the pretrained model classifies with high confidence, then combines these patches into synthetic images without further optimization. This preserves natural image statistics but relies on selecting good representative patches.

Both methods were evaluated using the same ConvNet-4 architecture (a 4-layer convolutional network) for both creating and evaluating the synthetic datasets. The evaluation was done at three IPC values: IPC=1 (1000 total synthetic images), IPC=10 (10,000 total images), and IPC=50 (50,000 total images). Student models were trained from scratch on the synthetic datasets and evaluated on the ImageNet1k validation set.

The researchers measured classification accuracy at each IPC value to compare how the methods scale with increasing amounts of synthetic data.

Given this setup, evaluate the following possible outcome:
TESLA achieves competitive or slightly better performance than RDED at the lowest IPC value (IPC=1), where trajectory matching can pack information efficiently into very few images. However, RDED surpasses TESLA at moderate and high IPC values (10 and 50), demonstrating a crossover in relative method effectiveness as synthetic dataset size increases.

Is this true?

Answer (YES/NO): YES